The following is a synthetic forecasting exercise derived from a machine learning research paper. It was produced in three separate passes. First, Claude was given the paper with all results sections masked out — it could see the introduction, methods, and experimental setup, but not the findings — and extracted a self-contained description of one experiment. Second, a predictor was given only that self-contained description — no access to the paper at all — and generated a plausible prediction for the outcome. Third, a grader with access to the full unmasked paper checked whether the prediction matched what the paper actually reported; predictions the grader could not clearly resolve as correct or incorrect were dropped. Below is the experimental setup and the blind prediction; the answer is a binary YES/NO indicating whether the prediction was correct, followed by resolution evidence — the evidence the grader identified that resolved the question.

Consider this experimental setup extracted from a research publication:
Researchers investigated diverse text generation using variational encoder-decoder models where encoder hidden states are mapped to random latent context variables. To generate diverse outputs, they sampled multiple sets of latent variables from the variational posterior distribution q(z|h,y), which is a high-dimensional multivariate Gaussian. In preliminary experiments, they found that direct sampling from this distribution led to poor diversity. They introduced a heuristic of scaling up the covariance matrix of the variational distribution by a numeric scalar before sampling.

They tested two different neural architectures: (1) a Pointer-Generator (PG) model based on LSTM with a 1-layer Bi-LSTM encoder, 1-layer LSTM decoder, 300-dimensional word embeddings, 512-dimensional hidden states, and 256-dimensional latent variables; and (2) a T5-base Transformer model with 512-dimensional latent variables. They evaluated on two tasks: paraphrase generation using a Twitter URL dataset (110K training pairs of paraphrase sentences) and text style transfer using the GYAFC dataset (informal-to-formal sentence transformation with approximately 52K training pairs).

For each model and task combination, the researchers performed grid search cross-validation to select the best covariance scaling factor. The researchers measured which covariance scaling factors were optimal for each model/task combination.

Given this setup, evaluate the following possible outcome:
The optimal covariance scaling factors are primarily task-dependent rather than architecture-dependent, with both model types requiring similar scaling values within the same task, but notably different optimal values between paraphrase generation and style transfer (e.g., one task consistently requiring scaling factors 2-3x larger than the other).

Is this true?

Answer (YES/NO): NO